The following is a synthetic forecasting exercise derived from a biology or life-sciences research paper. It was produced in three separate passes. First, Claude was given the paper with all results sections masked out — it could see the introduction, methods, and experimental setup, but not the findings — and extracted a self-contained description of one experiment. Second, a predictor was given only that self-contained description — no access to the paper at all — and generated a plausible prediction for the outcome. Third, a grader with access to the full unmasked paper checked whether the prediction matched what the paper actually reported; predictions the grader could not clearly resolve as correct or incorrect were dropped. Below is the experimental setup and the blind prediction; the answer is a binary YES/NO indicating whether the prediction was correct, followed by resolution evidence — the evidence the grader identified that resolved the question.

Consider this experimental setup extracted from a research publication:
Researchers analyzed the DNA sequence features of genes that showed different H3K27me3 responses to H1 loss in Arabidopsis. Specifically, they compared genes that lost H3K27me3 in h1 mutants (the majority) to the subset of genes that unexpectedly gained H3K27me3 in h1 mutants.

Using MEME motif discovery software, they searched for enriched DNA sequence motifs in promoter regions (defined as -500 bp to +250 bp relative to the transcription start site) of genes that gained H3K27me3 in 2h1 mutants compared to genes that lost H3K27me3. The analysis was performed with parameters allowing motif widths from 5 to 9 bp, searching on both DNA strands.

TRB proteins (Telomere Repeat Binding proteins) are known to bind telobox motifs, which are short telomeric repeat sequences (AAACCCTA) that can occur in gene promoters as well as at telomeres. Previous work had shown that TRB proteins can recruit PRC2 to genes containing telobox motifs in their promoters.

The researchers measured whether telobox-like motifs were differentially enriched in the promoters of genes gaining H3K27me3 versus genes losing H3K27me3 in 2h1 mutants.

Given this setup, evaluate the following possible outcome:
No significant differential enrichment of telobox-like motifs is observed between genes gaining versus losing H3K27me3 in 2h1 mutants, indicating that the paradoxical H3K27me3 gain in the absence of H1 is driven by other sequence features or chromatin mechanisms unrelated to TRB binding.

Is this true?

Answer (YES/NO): NO